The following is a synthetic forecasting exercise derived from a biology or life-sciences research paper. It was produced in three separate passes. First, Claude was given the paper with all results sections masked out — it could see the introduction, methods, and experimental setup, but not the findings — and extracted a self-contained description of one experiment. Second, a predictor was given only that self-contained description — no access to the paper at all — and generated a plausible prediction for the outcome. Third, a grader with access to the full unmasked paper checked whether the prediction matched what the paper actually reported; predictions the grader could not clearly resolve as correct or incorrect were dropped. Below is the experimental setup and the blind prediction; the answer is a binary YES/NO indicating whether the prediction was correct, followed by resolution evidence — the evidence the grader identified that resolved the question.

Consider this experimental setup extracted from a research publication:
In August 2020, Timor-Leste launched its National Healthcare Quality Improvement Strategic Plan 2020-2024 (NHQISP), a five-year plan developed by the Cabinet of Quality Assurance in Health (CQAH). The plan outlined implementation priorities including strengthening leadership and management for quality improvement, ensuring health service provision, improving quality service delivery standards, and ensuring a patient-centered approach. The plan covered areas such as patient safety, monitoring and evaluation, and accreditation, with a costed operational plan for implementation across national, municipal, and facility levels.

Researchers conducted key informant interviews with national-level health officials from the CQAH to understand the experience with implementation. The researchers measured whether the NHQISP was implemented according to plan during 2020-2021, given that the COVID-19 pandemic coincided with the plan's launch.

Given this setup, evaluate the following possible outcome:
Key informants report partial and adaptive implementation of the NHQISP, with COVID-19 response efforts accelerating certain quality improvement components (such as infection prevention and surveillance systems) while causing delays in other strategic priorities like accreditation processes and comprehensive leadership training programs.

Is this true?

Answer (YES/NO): NO